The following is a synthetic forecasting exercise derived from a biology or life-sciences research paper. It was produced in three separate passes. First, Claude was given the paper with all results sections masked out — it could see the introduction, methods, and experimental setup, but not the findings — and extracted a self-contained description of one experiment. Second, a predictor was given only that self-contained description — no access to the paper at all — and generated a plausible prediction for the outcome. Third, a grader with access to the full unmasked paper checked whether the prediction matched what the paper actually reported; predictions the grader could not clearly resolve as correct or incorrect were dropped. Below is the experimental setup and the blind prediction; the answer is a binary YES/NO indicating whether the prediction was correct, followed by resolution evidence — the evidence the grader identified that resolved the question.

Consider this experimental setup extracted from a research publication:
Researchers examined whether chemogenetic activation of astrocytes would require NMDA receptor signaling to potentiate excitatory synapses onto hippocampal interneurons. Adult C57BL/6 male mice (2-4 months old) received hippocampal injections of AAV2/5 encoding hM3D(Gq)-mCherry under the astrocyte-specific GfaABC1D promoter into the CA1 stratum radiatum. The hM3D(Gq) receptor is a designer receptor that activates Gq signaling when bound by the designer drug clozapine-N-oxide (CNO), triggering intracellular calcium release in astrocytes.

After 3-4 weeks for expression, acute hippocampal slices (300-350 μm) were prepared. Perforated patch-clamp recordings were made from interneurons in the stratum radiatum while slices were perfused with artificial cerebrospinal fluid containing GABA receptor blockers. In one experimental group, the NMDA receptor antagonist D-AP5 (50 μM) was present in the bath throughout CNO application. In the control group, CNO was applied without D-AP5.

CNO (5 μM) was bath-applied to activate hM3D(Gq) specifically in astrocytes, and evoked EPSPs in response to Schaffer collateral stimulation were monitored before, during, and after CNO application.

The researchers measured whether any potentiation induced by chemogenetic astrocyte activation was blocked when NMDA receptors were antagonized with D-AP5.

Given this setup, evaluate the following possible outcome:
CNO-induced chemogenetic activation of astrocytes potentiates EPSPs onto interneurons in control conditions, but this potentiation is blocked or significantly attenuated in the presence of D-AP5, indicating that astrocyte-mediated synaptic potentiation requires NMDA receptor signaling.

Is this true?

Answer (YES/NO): YES